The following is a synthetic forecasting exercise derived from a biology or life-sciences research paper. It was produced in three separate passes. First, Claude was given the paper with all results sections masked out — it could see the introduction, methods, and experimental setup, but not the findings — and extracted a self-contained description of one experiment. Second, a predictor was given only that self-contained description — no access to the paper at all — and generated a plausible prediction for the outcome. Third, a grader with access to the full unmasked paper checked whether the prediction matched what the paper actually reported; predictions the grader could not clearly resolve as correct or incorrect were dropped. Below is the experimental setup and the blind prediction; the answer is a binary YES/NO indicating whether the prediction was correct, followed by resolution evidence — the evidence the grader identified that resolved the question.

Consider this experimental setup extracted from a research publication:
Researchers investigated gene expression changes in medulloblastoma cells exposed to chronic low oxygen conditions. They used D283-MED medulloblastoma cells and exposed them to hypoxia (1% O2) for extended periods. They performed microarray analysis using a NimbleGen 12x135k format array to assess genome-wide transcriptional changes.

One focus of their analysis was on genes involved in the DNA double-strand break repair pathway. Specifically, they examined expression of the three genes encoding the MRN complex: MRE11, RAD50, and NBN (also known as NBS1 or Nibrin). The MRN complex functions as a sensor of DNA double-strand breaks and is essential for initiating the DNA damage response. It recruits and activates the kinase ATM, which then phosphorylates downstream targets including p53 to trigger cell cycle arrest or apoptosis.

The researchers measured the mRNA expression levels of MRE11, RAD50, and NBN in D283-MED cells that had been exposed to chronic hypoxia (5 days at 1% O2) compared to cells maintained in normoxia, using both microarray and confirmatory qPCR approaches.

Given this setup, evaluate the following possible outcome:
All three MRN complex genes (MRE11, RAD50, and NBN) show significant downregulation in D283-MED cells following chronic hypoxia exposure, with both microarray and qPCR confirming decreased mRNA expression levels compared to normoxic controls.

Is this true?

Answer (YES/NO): NO